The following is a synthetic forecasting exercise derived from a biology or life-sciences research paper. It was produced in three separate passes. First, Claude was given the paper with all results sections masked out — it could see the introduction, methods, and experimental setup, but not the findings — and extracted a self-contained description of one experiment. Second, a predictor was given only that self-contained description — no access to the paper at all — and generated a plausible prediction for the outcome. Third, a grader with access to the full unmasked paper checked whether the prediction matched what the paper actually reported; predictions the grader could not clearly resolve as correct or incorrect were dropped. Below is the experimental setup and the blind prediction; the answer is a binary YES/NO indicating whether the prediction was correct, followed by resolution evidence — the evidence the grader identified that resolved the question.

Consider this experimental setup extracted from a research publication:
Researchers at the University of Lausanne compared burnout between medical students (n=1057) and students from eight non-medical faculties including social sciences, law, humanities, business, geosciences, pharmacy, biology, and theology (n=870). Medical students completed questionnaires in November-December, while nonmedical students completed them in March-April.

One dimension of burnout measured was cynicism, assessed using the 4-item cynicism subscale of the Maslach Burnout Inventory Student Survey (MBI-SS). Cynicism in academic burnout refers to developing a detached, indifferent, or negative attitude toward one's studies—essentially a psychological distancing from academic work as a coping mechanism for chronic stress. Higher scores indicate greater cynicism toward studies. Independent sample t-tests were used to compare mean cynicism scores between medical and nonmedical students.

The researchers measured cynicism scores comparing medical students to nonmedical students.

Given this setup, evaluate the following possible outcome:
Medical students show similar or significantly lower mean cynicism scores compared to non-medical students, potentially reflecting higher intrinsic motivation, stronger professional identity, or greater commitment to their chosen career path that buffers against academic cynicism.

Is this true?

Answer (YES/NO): YES